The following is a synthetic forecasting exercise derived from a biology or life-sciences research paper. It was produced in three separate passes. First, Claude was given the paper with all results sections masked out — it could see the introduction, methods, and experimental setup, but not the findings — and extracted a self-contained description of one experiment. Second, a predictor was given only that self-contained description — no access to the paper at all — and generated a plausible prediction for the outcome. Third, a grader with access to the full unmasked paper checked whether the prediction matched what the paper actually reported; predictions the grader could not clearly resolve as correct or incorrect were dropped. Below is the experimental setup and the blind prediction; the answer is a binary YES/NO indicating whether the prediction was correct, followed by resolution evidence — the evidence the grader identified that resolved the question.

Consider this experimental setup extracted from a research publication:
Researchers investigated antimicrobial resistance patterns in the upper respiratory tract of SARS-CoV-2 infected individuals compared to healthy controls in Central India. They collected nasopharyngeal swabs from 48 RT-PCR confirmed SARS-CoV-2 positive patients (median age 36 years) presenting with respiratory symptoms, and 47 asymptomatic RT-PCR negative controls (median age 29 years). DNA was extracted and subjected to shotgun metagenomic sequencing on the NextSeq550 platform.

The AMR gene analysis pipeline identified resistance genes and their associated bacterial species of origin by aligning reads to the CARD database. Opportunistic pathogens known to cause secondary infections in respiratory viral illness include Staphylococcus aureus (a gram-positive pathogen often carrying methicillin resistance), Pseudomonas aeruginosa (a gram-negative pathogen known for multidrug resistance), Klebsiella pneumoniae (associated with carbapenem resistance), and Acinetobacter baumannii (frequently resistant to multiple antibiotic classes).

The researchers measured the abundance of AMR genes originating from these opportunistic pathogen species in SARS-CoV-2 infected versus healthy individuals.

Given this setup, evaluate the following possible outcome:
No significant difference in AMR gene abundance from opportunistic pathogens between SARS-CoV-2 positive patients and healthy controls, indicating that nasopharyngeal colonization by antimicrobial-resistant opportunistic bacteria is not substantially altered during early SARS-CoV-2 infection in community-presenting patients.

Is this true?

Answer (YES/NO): NO